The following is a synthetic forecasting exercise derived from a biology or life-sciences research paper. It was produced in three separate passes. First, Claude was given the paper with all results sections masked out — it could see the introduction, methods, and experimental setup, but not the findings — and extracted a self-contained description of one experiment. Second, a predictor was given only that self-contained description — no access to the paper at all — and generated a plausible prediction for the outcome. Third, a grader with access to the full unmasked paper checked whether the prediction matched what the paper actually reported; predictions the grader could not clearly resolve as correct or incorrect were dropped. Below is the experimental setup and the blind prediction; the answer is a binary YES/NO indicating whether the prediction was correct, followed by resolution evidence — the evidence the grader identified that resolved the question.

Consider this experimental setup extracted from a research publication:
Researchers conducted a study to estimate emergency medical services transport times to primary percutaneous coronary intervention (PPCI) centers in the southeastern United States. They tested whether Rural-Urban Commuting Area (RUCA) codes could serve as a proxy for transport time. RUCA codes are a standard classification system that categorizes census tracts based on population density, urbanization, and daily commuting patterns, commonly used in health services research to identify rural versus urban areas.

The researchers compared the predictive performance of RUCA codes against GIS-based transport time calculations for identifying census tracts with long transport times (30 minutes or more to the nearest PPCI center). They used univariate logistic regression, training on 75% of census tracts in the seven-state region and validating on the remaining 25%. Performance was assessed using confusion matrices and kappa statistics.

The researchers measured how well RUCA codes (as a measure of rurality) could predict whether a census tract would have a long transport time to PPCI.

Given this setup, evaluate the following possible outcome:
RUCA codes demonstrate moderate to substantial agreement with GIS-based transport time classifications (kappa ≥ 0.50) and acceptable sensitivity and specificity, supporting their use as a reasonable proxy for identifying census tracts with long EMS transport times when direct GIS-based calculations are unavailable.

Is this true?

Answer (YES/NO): NO